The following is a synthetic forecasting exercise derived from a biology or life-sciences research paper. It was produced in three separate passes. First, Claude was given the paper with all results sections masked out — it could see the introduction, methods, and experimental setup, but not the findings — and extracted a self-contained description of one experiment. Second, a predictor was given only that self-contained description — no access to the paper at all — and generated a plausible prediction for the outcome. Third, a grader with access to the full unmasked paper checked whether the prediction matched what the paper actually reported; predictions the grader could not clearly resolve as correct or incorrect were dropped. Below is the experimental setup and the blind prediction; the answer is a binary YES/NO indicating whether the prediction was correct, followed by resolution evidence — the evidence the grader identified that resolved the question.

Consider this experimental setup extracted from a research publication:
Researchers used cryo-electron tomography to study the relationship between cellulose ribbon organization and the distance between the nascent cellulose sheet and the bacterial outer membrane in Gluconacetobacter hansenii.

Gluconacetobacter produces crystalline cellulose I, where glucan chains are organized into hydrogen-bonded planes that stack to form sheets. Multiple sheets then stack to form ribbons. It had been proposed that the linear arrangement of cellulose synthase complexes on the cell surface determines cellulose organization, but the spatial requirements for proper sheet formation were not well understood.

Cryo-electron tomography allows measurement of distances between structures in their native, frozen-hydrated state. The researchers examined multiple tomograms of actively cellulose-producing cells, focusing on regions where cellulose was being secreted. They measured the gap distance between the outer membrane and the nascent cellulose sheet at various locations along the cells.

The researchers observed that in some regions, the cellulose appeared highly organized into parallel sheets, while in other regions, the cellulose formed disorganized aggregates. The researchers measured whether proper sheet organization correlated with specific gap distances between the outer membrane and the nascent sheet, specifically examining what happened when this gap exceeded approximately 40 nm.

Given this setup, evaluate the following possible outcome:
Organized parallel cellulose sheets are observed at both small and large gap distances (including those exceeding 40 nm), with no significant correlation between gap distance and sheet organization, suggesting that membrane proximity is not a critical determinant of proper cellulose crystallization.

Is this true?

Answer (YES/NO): NO